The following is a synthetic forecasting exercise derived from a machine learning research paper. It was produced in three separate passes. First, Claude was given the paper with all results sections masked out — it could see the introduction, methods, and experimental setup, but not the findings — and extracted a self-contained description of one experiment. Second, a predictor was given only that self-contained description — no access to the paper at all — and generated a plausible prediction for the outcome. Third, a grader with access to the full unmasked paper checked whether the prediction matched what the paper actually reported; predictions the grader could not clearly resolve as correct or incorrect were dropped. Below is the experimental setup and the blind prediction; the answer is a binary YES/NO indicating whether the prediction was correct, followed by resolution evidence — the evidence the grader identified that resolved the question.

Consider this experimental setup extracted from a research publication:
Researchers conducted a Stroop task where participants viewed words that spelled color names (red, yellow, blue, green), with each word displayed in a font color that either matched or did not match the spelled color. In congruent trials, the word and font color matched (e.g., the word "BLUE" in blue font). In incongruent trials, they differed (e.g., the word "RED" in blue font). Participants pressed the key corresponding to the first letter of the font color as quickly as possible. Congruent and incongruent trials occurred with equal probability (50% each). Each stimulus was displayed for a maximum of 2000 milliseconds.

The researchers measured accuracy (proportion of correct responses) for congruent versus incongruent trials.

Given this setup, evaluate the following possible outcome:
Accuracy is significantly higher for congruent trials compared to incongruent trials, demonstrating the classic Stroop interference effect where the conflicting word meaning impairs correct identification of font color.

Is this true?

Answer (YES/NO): YES